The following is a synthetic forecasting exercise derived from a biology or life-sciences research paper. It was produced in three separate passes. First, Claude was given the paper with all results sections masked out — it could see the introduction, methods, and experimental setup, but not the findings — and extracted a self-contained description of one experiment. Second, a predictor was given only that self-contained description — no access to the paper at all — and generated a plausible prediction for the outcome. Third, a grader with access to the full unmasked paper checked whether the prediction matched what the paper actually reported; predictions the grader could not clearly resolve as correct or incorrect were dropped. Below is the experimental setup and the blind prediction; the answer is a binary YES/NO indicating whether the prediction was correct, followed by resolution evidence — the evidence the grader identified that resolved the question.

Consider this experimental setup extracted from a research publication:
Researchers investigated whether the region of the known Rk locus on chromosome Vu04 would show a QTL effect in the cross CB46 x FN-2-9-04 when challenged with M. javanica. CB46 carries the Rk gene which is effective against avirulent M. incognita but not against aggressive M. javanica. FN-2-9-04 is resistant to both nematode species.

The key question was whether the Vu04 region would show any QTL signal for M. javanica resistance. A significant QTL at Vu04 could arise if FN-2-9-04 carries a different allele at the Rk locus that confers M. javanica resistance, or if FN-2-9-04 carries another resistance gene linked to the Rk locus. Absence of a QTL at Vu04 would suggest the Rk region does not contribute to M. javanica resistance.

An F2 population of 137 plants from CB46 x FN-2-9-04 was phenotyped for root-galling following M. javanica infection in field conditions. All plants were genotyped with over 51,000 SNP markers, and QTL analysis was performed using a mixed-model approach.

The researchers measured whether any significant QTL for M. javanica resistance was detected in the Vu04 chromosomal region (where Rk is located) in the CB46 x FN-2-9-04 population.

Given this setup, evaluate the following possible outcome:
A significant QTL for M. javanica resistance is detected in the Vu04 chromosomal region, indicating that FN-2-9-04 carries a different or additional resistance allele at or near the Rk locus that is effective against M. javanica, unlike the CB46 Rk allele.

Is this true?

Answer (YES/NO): NO